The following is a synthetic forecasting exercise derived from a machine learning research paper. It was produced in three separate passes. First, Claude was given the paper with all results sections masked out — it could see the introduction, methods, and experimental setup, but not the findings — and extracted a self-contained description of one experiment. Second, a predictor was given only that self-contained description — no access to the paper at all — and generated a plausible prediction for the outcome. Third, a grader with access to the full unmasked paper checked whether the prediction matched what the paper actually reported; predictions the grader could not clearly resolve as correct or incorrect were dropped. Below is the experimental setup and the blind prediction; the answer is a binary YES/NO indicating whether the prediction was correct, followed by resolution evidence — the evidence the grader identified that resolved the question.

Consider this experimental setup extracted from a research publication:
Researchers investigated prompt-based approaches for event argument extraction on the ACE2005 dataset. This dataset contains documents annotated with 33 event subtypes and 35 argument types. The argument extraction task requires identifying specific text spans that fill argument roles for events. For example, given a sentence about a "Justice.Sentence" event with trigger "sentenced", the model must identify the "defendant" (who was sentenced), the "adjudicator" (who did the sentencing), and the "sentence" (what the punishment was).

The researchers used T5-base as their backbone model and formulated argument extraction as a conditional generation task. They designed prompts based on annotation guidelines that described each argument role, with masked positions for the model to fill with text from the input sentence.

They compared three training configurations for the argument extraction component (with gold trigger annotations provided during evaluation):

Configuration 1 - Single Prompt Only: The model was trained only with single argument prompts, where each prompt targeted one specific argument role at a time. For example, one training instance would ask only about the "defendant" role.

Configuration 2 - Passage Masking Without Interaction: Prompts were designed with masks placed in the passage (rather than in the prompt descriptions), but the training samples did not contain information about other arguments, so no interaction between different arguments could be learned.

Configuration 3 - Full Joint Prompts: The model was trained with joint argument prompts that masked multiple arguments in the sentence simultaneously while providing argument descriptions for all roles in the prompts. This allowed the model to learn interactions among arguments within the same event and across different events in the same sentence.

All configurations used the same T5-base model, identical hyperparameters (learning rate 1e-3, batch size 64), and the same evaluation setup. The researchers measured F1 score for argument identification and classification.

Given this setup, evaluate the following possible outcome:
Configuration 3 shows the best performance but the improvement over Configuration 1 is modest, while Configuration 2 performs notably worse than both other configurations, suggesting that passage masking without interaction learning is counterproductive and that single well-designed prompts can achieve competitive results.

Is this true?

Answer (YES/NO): NO